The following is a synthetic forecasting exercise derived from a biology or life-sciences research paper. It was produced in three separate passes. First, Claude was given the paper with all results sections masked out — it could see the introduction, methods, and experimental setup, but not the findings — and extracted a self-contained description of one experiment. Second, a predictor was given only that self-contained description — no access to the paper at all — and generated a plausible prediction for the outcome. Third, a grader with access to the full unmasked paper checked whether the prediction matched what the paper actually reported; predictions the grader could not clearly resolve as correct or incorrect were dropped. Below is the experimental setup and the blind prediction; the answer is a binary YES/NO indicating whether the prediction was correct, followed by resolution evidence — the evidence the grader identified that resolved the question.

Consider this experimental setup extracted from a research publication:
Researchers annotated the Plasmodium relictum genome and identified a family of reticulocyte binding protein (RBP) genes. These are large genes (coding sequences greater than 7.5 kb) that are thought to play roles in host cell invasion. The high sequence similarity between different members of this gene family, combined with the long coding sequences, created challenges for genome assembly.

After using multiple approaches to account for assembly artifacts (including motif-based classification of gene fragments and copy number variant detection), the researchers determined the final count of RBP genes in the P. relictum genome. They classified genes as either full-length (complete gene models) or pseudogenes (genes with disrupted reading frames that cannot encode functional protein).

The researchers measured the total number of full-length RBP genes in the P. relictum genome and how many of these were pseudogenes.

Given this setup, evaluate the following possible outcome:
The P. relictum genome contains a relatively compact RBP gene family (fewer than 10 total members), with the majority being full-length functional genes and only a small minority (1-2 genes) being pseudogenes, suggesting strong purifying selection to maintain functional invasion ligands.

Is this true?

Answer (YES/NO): NO